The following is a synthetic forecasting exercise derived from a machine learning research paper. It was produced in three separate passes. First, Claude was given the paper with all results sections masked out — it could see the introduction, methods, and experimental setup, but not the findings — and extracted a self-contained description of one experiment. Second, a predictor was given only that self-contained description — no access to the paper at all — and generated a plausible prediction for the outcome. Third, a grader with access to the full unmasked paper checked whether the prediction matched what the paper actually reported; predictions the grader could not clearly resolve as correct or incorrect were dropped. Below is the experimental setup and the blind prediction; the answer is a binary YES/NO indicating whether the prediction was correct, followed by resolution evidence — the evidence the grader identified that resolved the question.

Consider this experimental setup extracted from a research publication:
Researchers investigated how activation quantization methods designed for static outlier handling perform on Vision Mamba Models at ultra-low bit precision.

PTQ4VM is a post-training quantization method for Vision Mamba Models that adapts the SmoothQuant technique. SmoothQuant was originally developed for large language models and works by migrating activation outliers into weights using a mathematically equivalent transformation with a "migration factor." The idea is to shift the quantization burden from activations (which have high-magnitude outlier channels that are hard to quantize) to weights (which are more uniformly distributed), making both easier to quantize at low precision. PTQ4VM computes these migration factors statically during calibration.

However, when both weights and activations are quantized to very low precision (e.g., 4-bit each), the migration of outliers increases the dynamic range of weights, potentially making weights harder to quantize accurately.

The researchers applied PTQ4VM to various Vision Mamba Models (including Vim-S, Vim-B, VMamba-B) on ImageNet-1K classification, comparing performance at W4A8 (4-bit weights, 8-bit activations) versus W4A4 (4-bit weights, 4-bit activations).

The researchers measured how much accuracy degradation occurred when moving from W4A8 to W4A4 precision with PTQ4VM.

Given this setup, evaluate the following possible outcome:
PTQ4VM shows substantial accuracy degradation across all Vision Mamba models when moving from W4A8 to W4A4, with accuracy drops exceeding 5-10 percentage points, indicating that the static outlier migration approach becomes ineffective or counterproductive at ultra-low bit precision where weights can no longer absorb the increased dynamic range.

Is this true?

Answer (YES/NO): YES